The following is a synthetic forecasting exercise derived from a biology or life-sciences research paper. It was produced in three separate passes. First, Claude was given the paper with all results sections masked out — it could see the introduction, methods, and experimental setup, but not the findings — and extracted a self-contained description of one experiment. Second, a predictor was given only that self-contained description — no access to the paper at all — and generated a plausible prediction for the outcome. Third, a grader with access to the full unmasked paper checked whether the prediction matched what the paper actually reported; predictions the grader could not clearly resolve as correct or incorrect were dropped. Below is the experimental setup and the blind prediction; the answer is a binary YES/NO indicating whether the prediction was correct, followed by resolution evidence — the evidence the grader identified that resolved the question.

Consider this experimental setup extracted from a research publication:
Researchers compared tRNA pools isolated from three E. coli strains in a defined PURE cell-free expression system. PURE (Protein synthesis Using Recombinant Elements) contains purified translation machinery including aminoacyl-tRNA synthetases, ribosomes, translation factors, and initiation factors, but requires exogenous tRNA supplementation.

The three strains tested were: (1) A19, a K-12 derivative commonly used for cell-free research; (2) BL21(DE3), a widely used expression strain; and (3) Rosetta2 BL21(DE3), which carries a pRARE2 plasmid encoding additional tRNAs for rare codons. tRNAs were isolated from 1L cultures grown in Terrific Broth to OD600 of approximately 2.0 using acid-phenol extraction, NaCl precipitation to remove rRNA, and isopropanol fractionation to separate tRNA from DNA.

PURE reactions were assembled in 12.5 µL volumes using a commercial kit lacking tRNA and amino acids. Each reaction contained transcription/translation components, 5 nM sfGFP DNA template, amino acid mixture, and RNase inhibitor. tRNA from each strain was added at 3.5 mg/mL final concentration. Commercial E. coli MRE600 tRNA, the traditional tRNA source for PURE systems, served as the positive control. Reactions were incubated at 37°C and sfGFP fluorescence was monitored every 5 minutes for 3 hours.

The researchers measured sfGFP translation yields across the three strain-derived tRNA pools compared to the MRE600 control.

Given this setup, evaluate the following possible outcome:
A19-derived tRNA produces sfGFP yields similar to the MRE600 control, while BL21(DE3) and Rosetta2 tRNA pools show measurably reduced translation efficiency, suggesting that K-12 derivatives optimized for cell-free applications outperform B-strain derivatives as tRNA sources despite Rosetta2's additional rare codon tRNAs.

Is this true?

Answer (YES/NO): NO